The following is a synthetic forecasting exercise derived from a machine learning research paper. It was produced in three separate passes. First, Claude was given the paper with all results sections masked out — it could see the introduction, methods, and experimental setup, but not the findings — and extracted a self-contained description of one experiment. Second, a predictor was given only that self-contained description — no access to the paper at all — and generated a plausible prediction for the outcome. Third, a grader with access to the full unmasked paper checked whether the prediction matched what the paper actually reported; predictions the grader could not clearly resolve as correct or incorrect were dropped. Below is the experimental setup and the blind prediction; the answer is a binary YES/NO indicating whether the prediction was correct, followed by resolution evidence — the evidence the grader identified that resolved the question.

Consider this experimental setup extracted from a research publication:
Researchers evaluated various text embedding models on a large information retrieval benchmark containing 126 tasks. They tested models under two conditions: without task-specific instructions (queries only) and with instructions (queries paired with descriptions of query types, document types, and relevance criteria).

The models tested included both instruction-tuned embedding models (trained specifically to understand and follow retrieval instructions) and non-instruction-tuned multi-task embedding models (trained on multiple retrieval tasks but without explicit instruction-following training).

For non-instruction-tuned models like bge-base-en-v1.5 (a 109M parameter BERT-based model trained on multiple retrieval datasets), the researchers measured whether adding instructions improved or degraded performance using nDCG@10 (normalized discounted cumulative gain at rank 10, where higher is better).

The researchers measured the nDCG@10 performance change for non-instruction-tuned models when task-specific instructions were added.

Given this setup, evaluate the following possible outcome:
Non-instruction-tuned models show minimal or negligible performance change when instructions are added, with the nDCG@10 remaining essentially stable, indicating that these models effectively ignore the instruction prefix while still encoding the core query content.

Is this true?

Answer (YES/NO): NO